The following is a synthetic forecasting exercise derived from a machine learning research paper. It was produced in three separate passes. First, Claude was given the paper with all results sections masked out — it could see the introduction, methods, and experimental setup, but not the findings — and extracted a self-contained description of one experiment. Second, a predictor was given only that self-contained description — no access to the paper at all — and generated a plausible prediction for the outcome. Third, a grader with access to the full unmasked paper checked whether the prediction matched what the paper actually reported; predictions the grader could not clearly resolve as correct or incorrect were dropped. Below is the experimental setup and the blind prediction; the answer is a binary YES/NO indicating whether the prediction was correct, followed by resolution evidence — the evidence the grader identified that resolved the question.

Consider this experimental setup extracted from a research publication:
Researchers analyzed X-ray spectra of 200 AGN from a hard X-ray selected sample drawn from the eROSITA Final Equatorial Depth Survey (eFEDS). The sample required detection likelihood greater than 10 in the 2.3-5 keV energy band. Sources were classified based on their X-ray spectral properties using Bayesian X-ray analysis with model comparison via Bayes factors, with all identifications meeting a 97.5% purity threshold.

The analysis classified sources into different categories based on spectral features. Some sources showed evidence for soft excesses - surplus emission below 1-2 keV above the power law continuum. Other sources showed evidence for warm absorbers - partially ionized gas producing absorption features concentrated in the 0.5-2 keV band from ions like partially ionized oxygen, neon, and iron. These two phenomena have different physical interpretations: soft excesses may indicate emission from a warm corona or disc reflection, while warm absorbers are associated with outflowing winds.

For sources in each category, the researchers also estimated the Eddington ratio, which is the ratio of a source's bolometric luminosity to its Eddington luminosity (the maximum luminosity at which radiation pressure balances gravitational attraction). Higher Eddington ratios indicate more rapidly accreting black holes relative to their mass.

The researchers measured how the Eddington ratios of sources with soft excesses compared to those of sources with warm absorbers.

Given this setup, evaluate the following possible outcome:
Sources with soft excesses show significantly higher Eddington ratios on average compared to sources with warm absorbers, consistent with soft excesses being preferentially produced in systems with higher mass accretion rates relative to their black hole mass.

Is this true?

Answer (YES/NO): YES